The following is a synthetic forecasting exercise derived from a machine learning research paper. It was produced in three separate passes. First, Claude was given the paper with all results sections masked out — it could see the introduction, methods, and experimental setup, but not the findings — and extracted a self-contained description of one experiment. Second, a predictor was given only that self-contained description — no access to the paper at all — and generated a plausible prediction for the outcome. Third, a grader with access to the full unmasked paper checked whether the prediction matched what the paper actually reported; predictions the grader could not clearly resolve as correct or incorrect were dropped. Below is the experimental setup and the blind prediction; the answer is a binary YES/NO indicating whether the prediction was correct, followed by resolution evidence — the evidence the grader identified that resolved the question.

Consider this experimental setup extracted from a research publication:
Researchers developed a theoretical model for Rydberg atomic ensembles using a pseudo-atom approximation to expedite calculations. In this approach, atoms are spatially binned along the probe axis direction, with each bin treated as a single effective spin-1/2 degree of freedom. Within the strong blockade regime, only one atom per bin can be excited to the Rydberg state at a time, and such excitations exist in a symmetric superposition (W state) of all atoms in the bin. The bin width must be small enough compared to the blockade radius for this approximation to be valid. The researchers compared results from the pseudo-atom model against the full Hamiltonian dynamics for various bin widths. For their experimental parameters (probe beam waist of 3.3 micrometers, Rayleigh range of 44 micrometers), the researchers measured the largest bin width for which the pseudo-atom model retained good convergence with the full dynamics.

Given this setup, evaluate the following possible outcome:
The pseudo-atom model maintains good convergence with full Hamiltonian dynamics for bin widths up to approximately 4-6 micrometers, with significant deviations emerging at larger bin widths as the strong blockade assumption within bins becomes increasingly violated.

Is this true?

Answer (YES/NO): NO